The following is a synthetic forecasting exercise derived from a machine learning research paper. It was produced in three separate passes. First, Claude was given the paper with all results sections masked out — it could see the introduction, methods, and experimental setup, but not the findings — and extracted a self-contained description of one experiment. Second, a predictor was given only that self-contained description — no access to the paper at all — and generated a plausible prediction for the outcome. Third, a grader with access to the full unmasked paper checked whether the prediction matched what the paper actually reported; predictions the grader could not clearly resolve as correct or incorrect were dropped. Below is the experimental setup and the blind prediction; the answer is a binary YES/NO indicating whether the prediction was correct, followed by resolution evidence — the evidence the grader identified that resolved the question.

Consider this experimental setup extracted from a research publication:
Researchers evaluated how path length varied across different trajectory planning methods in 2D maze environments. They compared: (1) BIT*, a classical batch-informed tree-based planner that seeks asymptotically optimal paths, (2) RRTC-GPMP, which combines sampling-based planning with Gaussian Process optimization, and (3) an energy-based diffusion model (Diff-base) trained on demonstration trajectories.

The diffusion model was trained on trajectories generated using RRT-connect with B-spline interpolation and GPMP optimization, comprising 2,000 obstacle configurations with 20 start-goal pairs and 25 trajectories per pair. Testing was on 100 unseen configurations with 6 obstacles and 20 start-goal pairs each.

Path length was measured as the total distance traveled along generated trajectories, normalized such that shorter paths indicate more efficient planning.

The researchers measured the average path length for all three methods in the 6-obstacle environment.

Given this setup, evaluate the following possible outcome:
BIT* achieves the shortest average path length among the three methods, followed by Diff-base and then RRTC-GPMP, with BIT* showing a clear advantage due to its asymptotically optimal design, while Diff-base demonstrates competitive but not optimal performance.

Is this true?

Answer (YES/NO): NO